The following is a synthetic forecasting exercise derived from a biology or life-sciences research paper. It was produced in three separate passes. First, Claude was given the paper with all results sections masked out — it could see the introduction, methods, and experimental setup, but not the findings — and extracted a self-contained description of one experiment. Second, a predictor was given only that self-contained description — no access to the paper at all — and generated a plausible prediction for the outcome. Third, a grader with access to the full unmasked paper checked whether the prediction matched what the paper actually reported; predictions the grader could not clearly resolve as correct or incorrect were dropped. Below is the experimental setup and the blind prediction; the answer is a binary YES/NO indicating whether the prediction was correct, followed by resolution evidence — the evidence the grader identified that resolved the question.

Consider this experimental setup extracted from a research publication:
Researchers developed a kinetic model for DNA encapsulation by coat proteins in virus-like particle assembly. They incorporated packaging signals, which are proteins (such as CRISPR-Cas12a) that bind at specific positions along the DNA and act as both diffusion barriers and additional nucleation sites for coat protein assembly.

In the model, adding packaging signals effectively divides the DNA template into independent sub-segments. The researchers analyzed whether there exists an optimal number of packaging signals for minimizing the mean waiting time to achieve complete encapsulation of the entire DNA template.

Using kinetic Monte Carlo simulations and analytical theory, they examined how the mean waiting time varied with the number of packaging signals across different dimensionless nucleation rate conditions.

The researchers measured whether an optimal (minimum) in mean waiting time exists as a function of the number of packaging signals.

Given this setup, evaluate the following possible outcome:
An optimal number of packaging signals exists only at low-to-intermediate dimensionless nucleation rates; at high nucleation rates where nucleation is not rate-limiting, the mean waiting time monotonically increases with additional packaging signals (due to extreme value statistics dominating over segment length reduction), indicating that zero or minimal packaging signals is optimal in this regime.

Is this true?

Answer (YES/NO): NO